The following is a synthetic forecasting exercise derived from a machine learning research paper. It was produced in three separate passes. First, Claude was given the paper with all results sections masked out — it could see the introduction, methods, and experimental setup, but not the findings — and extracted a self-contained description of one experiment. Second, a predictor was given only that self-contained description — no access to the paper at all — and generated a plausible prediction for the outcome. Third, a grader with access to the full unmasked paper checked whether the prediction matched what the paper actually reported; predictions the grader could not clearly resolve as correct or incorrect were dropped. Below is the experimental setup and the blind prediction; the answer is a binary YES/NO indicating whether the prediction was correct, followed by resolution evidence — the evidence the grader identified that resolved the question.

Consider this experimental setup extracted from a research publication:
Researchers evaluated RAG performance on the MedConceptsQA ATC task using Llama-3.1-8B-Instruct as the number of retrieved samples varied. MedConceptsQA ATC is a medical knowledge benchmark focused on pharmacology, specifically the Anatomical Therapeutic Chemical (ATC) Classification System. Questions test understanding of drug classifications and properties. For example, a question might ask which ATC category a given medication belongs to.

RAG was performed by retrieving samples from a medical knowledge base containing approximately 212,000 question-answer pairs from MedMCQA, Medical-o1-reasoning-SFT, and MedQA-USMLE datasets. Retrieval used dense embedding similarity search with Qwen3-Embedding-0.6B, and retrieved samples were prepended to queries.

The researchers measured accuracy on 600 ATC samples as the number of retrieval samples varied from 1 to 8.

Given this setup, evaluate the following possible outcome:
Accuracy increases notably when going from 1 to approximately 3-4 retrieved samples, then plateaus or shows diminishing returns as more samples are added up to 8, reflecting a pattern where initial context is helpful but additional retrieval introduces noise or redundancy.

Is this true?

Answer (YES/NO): NO